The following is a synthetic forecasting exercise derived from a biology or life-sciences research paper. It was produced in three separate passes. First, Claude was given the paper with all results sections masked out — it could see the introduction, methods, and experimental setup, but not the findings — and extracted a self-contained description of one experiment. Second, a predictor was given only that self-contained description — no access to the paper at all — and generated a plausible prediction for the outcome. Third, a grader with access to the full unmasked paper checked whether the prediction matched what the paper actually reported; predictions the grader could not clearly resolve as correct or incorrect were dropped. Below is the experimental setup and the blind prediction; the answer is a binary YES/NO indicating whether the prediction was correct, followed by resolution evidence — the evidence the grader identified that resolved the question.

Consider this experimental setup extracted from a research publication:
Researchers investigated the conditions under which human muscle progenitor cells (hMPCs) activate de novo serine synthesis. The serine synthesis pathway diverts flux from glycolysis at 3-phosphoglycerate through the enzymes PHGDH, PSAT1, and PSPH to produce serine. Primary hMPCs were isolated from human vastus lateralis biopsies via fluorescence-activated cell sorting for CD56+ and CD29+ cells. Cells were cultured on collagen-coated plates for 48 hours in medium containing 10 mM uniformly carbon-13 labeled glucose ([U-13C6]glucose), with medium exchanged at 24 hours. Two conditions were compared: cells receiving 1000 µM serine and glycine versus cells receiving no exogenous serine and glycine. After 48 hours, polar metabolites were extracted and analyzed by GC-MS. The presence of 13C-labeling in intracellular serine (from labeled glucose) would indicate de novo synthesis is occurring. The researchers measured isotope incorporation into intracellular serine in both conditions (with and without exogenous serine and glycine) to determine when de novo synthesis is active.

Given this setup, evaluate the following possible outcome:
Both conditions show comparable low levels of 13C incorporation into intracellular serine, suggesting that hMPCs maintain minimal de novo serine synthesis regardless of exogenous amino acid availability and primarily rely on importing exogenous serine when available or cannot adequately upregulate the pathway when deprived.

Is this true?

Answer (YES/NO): NO